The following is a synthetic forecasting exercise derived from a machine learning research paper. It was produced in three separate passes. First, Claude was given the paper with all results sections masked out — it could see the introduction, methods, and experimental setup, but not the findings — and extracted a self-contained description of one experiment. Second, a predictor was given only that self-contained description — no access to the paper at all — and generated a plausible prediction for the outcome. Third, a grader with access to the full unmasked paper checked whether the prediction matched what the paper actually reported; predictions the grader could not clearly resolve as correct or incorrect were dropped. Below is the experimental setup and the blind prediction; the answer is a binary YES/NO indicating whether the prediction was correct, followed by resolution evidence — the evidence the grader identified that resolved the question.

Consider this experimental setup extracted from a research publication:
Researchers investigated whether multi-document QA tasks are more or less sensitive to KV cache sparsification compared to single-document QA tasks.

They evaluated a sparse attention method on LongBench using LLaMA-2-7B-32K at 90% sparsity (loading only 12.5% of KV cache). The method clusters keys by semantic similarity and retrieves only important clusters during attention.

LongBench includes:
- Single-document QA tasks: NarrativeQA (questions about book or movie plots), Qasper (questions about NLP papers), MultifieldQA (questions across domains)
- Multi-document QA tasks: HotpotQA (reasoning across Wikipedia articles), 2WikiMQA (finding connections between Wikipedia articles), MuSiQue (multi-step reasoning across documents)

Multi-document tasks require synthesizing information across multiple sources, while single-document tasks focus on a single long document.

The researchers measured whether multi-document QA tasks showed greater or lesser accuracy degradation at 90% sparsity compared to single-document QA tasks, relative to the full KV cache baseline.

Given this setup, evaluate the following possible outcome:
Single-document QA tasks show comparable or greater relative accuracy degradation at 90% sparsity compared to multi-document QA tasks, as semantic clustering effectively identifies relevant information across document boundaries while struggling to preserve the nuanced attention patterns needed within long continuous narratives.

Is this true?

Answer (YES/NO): NO